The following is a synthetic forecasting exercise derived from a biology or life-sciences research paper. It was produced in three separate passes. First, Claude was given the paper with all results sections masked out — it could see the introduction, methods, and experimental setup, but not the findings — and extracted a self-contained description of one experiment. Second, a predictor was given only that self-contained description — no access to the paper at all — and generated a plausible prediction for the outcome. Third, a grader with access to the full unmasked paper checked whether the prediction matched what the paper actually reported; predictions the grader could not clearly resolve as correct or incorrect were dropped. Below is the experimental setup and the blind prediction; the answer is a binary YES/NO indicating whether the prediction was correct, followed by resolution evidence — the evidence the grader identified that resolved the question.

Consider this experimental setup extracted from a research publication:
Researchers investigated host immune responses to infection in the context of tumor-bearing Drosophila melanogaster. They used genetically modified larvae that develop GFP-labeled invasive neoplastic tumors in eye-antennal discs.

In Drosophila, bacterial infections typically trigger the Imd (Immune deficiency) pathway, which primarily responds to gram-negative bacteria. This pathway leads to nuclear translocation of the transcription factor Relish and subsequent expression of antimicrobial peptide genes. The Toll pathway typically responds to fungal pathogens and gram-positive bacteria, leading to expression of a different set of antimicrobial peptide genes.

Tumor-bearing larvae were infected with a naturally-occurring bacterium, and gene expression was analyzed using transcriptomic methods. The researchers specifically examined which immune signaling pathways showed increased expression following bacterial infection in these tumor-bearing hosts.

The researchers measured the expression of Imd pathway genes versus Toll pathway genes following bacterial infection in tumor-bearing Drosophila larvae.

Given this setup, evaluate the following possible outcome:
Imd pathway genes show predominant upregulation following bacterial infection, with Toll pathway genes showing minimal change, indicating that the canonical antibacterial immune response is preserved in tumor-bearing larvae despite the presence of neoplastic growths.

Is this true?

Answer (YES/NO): NO